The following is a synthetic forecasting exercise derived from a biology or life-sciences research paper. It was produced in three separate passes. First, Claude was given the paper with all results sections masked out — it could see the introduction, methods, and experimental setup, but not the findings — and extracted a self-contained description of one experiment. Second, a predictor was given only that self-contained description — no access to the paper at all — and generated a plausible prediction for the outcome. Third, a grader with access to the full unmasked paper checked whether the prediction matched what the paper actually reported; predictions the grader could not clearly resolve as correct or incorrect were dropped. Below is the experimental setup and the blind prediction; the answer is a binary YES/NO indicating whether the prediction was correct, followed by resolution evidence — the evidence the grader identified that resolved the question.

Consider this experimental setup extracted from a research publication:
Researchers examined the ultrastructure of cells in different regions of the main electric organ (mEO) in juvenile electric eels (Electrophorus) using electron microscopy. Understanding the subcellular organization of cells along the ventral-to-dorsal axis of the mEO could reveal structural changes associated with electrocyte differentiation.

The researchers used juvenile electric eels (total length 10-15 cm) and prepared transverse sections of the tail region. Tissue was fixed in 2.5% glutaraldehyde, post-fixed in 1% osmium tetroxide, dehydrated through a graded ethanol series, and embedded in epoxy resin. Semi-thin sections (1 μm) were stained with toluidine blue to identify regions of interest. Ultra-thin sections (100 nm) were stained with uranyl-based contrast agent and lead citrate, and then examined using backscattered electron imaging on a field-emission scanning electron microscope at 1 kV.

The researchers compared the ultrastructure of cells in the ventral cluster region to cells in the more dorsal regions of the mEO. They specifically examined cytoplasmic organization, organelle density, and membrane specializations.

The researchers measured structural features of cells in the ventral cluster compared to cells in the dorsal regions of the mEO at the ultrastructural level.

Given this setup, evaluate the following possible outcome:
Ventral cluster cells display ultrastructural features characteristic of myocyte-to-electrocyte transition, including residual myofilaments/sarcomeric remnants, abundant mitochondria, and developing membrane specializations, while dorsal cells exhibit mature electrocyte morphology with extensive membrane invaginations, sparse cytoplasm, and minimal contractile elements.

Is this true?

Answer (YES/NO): NO